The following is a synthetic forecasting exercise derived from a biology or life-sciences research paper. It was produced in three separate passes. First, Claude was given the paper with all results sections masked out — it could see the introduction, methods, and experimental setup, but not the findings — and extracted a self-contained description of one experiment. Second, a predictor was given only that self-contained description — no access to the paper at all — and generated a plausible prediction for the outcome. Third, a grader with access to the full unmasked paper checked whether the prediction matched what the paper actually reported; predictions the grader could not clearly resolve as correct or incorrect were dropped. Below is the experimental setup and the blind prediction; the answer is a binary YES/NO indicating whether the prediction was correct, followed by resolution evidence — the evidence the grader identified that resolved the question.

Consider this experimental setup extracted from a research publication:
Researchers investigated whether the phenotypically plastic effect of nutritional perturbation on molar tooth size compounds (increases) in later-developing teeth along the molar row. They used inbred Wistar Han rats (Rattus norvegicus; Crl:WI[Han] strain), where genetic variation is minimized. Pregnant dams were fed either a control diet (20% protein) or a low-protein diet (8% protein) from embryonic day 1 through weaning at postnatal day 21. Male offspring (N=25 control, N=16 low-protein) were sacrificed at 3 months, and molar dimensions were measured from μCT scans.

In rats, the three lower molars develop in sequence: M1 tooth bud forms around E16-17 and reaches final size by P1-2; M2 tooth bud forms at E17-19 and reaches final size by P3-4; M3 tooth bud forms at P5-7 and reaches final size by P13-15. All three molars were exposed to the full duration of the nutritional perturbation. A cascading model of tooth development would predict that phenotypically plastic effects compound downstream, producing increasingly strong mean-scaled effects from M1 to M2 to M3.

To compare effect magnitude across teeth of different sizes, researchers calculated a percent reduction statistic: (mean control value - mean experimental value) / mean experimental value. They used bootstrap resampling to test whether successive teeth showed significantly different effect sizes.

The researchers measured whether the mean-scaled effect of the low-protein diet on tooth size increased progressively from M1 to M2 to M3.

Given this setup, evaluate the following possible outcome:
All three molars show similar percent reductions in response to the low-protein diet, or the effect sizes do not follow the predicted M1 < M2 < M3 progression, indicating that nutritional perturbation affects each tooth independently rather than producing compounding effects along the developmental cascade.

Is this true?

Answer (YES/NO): YES